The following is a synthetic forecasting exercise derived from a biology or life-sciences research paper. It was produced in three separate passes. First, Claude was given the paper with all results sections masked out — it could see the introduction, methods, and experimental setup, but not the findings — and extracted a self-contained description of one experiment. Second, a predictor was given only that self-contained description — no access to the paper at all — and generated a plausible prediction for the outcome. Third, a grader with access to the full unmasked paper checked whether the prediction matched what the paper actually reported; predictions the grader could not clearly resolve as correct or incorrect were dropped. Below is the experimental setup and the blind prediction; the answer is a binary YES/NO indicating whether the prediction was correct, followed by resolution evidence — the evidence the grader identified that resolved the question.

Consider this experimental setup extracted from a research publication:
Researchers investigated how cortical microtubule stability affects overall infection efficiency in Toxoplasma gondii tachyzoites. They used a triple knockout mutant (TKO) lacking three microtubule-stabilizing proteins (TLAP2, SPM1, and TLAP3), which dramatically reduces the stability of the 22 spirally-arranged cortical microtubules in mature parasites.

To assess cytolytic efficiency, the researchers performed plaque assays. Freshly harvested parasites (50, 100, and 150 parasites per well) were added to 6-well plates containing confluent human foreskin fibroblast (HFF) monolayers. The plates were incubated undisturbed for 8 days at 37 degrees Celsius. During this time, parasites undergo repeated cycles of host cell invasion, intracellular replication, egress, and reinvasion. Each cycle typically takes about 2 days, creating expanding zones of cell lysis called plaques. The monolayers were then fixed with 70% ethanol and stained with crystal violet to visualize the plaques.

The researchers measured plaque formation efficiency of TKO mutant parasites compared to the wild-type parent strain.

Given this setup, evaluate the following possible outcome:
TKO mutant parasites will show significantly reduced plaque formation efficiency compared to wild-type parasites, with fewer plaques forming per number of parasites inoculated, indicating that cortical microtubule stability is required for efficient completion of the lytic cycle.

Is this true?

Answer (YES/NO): YES